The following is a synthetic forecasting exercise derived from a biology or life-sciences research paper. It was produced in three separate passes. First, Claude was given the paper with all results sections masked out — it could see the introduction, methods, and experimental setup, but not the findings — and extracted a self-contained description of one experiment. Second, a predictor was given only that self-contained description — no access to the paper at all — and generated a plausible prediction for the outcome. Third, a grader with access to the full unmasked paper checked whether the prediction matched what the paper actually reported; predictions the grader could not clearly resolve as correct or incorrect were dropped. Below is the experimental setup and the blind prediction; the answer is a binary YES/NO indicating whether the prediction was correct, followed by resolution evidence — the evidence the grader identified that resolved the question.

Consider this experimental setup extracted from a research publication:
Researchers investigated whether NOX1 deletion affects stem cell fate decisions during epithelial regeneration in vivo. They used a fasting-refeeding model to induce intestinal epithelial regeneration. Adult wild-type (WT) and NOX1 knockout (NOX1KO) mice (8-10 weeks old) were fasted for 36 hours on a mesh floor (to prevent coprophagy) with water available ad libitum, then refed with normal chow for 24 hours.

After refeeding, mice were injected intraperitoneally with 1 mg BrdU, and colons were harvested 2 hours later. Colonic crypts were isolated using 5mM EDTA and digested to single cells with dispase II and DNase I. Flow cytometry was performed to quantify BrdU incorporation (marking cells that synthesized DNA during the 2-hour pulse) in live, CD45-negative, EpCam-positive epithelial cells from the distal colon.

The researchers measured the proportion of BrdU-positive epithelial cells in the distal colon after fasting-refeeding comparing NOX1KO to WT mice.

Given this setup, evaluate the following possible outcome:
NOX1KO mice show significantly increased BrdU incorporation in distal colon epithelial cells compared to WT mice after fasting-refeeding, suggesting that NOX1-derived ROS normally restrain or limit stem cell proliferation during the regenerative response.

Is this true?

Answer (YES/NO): NO